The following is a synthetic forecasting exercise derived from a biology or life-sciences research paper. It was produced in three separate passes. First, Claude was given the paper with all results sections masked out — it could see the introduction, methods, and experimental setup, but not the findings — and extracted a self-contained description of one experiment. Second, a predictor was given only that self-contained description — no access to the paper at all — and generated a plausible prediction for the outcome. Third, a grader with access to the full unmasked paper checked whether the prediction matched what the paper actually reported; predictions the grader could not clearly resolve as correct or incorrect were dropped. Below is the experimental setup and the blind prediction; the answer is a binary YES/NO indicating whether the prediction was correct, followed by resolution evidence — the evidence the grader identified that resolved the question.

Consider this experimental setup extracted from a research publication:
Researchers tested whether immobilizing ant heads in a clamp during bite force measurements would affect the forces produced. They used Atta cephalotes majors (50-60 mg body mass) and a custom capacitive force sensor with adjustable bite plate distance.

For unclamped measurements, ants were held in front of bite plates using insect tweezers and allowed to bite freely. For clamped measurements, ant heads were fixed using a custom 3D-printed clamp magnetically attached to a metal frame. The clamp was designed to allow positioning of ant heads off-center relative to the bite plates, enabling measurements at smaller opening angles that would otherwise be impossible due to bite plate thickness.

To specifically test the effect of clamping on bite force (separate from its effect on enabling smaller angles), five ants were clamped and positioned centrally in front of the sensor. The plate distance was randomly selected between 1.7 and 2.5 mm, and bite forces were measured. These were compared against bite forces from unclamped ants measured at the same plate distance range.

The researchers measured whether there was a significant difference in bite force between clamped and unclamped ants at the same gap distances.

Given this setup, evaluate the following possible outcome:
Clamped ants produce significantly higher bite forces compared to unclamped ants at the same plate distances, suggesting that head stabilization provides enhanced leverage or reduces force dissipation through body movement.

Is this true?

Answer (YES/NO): NO